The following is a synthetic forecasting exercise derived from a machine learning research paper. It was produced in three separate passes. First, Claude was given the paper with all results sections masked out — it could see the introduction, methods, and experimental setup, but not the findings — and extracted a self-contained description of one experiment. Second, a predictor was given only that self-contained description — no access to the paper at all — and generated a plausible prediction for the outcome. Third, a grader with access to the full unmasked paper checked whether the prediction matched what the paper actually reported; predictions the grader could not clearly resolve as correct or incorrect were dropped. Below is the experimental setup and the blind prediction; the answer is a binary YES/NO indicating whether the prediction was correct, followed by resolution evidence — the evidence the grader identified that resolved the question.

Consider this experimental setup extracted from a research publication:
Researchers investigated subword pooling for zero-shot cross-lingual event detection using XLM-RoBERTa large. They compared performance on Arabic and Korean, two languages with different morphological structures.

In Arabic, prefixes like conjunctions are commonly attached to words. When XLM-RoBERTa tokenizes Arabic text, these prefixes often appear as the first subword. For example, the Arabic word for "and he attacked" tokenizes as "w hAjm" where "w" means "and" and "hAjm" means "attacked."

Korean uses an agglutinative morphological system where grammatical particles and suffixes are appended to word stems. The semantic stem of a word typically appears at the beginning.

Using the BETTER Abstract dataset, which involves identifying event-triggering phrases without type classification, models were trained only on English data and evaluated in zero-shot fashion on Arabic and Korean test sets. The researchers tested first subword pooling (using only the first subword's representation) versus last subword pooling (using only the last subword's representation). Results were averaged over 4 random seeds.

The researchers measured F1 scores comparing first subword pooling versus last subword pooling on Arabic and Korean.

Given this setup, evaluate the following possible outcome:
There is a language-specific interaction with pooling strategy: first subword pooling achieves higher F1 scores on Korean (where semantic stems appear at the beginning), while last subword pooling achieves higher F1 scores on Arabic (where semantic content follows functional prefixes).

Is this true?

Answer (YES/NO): YES